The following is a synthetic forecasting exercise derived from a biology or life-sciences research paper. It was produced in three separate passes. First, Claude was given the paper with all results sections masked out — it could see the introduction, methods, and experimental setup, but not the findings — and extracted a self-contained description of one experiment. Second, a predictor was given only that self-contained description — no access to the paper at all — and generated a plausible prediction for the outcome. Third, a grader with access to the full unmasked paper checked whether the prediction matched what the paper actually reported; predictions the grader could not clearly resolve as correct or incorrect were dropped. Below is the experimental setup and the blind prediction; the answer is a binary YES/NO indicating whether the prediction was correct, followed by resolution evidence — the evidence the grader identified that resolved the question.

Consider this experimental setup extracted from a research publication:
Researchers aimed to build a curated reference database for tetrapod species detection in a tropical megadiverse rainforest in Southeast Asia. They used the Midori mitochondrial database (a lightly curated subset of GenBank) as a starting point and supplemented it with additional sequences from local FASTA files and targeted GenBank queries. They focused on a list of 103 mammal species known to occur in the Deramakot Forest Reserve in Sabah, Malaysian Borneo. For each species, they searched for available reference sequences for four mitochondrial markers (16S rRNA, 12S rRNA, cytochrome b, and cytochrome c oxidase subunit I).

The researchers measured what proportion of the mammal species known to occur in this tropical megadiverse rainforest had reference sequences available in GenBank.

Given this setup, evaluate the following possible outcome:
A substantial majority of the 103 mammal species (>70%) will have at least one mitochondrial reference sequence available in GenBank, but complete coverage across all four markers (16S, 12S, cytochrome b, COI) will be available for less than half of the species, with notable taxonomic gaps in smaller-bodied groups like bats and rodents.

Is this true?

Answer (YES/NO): NO